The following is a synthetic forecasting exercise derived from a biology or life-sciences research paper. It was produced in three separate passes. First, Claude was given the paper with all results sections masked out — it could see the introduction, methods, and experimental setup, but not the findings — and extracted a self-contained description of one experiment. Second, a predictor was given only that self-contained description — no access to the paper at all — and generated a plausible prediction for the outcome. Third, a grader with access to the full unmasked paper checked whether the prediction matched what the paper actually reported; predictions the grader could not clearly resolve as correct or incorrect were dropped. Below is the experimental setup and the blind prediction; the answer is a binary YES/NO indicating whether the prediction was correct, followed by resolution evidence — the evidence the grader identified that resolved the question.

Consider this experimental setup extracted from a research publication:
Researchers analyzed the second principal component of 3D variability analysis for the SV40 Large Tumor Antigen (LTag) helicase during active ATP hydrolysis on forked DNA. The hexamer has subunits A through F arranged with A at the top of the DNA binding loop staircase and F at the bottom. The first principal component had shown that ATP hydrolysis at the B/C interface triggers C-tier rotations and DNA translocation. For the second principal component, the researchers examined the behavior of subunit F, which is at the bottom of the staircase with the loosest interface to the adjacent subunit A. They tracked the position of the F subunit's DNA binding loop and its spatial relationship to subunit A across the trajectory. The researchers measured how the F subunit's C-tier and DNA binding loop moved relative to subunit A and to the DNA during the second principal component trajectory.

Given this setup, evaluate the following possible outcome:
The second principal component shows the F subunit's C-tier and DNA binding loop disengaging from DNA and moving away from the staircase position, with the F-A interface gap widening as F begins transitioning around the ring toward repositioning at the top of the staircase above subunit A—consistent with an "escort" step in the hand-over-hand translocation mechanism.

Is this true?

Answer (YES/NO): NO